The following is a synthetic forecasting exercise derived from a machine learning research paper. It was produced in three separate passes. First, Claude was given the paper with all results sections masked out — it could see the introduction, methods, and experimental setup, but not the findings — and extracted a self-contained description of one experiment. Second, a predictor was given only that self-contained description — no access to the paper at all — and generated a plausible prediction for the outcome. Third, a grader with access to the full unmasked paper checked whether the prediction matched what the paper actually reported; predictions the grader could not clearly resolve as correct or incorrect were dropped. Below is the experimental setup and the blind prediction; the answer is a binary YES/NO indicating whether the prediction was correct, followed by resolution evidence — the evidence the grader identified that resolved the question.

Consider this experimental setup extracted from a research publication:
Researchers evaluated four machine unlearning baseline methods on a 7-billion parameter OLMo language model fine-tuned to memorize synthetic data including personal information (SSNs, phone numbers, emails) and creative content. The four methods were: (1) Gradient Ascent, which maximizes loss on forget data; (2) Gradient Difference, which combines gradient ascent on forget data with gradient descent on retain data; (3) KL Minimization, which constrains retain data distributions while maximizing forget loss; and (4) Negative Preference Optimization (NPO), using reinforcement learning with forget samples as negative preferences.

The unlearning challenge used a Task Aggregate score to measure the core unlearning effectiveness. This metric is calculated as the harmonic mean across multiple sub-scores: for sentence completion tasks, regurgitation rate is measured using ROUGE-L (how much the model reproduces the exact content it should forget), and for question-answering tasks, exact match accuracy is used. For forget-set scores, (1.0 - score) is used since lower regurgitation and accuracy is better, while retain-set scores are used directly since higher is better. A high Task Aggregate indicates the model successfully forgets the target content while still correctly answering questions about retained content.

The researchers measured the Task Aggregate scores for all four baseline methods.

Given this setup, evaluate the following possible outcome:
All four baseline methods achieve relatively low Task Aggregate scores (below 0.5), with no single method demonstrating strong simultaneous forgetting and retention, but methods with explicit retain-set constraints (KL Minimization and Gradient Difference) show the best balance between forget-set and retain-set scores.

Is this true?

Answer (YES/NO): NO